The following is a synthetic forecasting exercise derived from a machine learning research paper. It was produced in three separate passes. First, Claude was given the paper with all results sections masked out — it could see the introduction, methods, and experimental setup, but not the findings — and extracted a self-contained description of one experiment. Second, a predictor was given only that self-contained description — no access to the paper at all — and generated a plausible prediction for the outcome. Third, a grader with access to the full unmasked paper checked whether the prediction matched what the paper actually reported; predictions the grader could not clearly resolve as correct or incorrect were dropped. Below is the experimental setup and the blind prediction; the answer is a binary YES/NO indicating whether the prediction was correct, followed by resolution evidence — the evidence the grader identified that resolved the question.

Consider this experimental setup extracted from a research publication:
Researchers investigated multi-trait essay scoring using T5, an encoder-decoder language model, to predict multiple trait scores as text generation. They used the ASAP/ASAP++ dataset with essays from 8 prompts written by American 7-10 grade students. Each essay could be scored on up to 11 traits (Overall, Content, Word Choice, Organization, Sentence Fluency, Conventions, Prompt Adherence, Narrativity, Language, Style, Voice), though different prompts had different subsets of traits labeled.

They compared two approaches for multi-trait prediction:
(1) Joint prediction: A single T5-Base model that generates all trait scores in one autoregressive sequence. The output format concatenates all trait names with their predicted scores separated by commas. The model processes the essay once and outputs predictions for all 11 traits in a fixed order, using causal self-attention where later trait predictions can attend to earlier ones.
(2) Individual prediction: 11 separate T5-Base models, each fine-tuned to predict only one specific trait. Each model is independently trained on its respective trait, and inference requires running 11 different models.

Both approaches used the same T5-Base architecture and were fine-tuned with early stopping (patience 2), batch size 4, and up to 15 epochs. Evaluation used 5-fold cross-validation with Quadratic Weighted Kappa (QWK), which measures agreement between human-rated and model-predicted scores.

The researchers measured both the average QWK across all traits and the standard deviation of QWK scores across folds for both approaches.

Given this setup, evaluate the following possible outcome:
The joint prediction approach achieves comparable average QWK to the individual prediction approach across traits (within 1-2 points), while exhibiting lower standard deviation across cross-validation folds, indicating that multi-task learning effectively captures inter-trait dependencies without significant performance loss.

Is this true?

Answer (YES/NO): NO